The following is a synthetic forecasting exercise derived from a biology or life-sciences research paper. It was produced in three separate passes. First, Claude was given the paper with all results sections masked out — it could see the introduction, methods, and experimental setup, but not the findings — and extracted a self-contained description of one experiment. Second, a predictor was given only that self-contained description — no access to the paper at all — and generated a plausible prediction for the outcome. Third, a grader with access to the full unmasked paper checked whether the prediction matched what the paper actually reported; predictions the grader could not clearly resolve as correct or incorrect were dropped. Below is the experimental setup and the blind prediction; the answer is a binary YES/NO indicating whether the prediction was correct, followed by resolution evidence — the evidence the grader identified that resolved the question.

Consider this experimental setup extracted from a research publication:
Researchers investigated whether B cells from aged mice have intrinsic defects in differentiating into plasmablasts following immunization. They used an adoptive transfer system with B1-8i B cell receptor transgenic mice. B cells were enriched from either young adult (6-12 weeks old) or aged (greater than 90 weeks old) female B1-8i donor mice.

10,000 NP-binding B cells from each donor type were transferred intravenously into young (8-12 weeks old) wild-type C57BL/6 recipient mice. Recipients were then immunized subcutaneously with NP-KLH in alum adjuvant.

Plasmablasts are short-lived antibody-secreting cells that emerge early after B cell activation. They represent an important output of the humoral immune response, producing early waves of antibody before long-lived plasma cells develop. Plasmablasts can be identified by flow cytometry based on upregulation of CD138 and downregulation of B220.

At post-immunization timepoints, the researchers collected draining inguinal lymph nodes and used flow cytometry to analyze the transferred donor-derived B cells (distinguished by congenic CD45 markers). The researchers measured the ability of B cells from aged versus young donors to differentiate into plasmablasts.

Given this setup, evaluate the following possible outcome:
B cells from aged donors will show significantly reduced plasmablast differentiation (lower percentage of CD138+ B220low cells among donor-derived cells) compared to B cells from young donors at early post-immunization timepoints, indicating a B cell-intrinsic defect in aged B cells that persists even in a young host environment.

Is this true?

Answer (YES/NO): NO